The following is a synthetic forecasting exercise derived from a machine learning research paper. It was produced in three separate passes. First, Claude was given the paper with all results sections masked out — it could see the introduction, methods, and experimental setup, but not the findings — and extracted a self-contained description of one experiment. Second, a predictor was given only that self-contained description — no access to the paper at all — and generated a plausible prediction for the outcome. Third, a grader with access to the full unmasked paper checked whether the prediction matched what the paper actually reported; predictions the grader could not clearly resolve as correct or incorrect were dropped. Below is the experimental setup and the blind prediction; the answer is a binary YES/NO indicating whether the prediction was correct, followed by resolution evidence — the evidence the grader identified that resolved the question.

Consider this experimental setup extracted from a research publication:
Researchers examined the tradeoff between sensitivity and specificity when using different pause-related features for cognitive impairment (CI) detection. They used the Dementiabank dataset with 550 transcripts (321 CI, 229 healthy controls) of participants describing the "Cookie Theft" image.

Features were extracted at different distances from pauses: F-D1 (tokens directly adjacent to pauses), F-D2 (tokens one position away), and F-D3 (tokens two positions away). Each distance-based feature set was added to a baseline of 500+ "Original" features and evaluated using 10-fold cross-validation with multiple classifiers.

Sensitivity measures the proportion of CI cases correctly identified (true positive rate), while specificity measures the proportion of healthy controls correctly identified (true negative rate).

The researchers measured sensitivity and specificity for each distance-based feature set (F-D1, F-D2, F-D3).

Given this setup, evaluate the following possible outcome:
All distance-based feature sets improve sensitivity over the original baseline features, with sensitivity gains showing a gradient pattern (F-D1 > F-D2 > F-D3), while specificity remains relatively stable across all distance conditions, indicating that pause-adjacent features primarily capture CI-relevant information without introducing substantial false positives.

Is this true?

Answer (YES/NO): NO